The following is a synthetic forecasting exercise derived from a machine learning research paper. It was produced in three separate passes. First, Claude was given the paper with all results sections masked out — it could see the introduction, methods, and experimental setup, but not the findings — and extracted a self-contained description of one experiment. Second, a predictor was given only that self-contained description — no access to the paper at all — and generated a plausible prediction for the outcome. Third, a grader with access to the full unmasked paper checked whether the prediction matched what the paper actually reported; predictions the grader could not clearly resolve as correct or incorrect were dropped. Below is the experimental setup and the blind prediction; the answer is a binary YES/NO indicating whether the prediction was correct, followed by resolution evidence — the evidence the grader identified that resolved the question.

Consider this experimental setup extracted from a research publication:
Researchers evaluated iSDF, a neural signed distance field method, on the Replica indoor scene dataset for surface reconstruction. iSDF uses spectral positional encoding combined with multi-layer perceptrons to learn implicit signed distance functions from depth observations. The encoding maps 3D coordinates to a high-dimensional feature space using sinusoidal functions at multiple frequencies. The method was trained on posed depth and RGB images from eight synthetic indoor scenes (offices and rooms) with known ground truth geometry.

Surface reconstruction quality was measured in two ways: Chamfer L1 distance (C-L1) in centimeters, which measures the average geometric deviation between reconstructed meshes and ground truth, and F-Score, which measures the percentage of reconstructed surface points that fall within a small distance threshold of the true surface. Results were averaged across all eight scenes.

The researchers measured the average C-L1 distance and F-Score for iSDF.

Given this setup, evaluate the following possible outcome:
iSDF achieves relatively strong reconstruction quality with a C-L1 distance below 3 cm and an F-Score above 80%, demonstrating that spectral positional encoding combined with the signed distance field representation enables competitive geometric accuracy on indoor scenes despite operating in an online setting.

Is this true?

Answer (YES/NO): NO